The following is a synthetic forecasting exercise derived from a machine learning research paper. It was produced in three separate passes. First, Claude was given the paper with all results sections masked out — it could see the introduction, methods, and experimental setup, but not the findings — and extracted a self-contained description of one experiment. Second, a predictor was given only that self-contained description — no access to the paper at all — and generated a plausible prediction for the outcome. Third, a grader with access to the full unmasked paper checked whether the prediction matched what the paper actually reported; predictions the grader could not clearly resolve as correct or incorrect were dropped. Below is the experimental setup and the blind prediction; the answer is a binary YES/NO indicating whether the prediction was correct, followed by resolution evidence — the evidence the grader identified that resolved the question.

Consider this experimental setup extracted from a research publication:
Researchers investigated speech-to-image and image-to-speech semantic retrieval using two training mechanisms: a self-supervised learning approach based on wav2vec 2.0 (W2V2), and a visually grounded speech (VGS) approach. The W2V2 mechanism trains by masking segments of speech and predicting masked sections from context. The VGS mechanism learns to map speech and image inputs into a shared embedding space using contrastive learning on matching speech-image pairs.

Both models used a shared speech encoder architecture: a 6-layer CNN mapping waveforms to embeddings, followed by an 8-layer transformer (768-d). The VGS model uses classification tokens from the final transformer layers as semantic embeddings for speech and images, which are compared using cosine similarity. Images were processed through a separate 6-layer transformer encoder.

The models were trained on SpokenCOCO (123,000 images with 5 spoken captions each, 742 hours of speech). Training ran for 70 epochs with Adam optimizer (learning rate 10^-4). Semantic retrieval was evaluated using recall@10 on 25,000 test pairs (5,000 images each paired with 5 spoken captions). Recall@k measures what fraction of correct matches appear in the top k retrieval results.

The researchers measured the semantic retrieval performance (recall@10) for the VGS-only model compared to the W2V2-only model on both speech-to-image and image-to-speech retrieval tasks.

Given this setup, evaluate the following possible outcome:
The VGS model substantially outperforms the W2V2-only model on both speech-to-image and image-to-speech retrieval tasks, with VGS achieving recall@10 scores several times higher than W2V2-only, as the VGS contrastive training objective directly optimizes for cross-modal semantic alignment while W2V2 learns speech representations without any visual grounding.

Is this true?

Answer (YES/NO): YES